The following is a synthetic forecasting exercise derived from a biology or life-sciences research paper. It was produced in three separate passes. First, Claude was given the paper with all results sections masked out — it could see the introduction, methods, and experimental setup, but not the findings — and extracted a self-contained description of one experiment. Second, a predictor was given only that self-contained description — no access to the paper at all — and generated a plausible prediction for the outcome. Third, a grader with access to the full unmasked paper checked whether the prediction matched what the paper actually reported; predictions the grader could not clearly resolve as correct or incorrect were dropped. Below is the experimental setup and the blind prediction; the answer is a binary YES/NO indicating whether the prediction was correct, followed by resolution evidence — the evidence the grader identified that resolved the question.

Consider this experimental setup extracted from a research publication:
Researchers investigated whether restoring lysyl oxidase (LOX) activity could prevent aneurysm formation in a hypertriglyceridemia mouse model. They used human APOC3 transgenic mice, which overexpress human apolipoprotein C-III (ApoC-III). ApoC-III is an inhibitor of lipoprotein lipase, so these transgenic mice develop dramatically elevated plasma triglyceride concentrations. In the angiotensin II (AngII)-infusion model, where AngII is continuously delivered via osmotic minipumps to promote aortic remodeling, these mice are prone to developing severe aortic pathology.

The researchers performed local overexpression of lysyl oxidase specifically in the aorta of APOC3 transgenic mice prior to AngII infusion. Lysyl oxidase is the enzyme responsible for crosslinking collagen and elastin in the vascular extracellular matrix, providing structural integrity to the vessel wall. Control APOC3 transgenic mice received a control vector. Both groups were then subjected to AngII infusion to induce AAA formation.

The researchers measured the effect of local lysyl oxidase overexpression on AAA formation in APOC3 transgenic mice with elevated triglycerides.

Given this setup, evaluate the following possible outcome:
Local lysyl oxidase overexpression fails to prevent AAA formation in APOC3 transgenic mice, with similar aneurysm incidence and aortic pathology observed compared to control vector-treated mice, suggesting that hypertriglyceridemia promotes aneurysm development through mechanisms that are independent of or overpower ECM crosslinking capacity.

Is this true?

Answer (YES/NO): NO